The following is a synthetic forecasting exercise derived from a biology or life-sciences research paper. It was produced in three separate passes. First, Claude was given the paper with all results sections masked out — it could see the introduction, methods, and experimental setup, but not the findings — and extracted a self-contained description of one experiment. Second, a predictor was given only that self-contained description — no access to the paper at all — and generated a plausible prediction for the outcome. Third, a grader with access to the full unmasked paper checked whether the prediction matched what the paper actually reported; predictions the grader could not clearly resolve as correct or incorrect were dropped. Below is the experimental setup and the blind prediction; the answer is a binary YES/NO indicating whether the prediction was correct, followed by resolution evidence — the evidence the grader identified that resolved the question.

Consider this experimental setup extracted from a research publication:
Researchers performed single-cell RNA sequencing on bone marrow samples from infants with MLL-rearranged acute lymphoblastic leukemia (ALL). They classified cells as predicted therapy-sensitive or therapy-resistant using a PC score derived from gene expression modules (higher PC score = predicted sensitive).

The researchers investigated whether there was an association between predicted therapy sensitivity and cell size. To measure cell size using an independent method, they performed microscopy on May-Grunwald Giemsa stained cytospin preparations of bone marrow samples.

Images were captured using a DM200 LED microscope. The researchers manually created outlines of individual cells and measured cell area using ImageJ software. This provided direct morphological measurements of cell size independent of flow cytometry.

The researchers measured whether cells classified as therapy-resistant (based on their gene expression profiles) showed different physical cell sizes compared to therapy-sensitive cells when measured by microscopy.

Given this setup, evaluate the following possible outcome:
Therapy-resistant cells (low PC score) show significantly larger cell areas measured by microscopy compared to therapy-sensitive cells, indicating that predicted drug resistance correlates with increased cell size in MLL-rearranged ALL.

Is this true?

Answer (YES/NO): NO